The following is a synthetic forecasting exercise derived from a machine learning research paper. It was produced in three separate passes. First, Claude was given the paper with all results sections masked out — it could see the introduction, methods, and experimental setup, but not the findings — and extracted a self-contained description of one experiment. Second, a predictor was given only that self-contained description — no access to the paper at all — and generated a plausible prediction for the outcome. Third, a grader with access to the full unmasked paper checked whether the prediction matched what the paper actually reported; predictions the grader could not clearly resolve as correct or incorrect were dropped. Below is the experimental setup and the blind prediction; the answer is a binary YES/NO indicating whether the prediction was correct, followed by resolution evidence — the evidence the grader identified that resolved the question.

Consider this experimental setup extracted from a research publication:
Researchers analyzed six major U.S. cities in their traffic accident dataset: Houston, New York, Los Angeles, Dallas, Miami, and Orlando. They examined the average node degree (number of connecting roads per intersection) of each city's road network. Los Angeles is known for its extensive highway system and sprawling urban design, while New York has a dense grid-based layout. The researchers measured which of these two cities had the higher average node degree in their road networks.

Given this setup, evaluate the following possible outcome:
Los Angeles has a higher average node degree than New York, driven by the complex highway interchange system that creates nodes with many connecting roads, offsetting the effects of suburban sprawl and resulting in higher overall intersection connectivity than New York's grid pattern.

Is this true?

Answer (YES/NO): YES